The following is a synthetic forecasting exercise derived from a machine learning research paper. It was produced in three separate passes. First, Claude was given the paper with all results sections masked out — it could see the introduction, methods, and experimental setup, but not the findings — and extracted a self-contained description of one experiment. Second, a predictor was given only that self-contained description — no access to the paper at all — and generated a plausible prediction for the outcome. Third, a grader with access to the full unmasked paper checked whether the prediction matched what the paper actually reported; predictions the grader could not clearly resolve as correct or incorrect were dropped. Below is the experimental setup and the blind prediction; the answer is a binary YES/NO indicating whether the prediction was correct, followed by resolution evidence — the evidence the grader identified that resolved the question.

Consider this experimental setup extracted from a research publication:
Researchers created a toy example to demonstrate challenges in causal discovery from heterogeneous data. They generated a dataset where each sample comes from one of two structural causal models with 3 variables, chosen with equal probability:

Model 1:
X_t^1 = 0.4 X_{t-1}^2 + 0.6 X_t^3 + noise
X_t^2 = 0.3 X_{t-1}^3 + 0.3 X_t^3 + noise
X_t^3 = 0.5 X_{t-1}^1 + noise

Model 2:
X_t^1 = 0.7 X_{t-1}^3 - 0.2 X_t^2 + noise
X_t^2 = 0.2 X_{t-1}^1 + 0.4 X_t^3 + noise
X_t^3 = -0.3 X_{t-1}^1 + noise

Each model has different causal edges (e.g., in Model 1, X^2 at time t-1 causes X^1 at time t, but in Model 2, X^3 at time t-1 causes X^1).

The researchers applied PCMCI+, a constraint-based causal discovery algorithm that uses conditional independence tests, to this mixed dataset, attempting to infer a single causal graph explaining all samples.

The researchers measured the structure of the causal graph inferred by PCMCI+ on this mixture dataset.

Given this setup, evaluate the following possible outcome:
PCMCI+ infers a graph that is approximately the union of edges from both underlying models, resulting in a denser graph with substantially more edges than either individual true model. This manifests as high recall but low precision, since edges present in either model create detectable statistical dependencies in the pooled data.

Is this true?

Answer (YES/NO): NO